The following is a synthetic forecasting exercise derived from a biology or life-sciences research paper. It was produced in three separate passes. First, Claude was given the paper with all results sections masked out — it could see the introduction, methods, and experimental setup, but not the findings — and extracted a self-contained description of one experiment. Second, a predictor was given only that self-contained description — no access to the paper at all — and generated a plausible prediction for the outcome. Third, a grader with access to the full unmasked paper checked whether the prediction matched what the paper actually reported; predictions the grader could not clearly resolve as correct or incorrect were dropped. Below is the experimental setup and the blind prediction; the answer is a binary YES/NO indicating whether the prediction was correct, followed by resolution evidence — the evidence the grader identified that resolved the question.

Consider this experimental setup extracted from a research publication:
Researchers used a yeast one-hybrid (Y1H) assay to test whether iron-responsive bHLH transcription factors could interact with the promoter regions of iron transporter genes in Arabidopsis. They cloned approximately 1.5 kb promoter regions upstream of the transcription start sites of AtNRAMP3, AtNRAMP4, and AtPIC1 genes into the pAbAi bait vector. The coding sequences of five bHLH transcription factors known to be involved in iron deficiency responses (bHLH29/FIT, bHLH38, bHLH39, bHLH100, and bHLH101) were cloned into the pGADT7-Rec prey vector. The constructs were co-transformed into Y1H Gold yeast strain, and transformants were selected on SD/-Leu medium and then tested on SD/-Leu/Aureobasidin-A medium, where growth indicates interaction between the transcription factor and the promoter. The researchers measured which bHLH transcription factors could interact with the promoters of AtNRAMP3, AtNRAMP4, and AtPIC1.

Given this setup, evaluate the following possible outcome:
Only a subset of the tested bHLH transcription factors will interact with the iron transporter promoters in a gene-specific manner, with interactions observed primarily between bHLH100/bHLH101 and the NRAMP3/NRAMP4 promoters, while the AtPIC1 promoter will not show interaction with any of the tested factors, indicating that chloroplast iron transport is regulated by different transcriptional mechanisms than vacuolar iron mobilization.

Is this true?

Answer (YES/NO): NO